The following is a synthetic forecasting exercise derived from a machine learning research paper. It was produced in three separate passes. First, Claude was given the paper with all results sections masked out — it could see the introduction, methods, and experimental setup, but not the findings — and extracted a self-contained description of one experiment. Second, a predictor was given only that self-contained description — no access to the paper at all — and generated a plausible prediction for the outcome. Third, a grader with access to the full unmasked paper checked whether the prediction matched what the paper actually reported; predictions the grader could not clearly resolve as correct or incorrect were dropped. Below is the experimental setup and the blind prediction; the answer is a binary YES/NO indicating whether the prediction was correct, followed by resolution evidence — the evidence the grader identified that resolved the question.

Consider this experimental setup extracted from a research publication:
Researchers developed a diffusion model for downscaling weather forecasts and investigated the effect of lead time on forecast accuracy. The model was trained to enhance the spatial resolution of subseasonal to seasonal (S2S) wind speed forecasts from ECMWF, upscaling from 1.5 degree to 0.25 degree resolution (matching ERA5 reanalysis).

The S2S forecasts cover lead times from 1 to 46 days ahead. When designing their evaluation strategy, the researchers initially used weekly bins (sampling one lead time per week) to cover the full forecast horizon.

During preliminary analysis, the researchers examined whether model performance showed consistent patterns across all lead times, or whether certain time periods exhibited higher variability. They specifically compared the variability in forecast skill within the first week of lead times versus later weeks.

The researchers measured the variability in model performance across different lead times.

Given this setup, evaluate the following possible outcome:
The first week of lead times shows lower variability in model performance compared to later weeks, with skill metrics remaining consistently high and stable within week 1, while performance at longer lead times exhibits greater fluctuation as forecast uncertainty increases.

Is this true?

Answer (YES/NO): NO